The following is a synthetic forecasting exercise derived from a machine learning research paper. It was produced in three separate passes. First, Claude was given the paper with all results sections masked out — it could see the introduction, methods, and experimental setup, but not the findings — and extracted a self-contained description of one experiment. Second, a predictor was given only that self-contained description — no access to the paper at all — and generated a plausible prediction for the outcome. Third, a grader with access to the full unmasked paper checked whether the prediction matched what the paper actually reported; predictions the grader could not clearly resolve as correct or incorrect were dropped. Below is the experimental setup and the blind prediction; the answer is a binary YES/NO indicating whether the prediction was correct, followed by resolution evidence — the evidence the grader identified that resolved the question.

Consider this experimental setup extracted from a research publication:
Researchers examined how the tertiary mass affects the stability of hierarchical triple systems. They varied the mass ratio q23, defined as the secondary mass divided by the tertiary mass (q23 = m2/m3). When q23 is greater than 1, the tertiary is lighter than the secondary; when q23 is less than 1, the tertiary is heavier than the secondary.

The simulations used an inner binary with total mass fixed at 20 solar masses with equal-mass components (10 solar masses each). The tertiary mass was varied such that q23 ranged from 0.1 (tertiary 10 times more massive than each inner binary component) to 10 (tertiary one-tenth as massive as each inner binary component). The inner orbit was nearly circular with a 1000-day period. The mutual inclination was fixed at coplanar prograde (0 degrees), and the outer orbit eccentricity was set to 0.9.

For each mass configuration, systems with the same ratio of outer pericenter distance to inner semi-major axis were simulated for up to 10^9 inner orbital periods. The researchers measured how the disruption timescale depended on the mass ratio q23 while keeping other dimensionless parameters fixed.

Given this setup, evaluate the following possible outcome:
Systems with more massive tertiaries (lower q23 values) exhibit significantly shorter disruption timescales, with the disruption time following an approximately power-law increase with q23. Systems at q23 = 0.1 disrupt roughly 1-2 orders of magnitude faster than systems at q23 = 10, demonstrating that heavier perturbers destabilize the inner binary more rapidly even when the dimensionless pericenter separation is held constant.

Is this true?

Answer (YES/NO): NO